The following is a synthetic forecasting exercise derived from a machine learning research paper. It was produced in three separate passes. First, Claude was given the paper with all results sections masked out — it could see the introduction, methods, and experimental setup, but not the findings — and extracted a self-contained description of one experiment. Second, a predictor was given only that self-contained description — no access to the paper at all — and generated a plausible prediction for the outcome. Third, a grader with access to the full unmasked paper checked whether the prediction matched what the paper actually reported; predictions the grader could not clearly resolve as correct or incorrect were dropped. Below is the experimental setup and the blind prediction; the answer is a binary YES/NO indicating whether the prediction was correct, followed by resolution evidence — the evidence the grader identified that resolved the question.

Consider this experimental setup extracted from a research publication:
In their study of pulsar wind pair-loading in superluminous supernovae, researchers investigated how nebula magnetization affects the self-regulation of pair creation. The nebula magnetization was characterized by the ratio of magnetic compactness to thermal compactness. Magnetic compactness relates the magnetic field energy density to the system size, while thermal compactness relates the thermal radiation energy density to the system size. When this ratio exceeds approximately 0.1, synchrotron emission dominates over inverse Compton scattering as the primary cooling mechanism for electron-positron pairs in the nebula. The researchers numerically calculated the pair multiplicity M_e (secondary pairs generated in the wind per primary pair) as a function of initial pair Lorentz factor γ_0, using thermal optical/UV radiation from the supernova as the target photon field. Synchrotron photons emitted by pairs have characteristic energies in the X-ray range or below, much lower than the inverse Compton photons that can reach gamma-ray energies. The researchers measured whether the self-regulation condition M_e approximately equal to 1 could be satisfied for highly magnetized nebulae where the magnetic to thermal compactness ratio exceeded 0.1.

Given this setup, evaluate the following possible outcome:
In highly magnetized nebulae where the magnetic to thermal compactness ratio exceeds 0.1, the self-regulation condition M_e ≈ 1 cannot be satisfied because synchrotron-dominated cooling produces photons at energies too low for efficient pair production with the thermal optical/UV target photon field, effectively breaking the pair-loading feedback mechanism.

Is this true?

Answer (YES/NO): YES